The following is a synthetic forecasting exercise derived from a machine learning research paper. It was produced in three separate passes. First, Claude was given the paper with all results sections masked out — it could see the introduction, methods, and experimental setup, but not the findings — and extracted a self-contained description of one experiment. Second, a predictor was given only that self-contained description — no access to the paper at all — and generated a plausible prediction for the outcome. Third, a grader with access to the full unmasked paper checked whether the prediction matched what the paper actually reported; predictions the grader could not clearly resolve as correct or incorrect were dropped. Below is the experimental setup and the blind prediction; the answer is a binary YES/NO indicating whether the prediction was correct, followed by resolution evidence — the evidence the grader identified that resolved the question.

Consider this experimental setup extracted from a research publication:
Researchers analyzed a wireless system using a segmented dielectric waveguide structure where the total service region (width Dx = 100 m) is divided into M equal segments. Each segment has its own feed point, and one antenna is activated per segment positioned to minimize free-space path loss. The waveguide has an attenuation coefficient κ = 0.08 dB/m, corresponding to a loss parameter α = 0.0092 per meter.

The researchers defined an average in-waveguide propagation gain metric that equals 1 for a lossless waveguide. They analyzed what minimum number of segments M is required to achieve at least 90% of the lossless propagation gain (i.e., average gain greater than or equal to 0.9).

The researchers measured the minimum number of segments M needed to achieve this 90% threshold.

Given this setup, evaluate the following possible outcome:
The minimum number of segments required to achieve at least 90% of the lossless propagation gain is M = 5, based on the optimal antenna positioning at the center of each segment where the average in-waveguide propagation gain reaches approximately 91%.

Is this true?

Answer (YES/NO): NO